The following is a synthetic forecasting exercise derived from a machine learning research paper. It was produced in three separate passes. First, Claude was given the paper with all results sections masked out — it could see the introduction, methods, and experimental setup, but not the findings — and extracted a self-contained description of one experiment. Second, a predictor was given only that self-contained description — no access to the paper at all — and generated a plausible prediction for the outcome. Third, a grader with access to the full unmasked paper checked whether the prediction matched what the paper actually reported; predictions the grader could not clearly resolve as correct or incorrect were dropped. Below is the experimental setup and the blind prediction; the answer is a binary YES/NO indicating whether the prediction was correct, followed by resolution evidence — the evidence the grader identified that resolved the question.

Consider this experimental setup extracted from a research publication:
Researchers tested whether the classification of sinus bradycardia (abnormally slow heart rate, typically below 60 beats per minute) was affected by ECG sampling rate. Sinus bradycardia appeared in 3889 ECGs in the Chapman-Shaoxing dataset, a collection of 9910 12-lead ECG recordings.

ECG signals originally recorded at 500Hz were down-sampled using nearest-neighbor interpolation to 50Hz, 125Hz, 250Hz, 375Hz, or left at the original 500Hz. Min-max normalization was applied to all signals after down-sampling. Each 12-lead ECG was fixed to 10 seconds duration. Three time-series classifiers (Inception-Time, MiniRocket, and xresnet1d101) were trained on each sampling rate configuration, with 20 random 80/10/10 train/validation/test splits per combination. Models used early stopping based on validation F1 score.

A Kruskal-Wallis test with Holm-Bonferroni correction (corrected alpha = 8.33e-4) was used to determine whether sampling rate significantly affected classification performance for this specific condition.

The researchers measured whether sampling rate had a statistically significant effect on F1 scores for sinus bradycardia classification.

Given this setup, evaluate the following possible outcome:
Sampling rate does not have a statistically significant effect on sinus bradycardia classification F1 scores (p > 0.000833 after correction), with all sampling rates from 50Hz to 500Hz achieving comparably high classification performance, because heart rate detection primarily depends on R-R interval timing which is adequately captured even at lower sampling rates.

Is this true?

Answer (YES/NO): NO